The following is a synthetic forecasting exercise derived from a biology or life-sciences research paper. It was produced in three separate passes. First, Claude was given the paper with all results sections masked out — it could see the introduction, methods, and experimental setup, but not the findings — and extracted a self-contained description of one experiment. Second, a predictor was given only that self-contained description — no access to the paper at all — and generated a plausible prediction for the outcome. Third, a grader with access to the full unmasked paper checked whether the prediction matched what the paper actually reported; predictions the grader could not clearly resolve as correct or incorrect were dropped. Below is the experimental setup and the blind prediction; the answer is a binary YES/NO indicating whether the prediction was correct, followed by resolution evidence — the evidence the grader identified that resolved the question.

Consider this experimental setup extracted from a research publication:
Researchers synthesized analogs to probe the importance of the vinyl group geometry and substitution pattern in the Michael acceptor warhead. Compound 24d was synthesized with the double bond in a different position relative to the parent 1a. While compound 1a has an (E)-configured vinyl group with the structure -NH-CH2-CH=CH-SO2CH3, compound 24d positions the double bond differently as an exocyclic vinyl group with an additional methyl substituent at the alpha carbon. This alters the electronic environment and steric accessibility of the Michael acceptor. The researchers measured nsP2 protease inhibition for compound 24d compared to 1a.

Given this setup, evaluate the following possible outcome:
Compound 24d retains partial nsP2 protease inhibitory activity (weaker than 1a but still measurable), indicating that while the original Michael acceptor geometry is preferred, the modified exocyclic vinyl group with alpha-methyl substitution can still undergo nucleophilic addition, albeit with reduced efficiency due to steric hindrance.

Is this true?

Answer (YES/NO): NO